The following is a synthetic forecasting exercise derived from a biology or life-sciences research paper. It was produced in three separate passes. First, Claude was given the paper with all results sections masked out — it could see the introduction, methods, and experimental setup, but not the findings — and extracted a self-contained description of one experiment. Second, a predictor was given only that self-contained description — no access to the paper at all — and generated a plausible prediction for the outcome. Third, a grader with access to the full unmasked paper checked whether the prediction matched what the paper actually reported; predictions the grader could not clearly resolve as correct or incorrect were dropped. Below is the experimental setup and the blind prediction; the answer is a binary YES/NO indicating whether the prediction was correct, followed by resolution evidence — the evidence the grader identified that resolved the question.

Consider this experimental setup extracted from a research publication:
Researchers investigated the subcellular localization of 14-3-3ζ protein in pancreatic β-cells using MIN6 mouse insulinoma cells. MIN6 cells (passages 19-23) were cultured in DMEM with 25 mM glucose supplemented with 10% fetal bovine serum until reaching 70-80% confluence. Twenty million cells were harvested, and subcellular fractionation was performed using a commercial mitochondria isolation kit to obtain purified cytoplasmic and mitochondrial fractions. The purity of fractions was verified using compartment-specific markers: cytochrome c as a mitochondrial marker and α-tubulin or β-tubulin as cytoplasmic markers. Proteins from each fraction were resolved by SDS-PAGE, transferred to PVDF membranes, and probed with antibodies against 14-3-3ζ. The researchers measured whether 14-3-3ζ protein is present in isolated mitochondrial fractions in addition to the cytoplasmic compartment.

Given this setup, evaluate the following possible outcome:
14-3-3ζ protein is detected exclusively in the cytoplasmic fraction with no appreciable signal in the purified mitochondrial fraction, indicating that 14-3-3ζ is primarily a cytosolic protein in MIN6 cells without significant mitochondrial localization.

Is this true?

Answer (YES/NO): NO